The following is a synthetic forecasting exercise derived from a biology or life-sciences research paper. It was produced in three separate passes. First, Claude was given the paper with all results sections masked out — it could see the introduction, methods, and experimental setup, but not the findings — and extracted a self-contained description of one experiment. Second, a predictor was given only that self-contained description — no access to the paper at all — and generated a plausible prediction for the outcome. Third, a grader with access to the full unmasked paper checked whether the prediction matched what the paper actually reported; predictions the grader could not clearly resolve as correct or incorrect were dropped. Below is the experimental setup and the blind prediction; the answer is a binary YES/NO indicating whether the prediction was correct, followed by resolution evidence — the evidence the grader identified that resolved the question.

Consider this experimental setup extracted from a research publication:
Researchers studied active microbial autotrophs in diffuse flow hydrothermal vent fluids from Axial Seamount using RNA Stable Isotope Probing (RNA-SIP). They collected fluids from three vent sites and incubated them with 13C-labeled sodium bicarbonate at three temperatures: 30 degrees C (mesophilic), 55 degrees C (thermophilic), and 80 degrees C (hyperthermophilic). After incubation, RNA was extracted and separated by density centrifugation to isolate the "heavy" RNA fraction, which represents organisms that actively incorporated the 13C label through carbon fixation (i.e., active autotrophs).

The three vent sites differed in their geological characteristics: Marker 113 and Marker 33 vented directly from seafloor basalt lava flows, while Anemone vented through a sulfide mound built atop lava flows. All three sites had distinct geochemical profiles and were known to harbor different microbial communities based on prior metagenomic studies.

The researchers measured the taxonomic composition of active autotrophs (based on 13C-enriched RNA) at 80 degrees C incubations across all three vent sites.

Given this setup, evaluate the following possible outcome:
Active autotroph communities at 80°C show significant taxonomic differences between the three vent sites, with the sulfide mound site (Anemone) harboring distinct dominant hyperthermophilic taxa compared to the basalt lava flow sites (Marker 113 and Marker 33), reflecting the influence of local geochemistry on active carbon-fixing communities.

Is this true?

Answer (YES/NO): NO